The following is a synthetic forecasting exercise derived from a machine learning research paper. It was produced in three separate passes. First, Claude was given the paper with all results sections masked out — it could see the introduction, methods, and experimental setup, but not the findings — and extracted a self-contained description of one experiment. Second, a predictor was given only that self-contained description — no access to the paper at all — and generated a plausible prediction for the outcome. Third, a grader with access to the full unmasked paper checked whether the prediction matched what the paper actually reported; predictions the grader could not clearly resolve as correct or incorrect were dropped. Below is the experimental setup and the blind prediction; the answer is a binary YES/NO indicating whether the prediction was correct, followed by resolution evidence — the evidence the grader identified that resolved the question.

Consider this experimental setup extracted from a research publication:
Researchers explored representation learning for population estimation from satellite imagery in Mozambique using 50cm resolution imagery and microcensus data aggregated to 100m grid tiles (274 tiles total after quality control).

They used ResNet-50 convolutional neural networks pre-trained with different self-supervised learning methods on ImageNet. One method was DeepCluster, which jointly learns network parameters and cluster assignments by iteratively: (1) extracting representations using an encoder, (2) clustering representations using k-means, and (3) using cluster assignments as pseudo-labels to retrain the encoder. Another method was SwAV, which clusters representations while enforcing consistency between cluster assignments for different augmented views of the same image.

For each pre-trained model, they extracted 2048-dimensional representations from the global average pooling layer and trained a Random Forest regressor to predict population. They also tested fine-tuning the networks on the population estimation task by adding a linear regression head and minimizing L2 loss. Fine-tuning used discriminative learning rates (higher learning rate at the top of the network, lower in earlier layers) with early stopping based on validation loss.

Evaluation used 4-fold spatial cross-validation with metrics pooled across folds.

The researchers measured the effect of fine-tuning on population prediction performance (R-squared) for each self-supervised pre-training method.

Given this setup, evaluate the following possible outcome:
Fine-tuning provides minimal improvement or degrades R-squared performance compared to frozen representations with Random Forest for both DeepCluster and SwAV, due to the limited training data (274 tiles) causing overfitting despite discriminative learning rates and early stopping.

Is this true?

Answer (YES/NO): NO